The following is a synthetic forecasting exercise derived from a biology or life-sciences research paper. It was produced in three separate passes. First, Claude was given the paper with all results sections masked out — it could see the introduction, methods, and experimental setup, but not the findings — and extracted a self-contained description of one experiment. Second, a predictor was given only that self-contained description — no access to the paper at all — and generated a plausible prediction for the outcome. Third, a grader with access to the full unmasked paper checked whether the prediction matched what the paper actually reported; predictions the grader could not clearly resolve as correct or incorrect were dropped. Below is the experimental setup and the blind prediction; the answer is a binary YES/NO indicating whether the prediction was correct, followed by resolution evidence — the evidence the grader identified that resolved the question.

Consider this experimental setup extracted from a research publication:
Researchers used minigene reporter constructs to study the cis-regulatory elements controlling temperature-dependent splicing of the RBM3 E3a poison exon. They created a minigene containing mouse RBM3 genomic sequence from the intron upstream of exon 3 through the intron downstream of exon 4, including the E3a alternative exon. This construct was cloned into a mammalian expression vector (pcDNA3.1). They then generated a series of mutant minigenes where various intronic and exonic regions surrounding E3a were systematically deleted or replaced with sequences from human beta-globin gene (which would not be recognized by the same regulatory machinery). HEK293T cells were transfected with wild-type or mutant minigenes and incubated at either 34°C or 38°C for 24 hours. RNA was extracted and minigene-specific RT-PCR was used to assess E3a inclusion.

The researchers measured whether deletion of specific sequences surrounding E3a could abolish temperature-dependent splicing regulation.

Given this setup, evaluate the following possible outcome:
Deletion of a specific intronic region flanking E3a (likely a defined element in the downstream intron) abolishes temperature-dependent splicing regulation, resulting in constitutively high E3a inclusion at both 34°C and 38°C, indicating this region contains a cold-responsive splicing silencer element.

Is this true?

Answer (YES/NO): NO